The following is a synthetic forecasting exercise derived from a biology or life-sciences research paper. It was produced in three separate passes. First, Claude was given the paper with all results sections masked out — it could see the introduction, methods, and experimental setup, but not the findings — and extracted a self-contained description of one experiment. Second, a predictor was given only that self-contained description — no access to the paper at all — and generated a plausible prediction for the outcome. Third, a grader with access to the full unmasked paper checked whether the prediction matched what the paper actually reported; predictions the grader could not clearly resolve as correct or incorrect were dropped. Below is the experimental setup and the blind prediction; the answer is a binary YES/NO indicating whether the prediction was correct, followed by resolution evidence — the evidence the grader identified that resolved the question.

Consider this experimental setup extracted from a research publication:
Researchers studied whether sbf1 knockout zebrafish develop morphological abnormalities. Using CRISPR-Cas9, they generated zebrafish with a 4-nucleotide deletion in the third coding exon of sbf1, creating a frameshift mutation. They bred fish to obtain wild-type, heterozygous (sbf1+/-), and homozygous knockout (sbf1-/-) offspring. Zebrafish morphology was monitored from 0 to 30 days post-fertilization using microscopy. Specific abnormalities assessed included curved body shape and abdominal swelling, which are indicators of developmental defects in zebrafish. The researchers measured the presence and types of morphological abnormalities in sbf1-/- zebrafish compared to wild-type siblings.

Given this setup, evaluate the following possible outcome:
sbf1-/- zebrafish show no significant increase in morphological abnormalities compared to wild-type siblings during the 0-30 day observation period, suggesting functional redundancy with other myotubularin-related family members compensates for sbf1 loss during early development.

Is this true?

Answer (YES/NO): NO